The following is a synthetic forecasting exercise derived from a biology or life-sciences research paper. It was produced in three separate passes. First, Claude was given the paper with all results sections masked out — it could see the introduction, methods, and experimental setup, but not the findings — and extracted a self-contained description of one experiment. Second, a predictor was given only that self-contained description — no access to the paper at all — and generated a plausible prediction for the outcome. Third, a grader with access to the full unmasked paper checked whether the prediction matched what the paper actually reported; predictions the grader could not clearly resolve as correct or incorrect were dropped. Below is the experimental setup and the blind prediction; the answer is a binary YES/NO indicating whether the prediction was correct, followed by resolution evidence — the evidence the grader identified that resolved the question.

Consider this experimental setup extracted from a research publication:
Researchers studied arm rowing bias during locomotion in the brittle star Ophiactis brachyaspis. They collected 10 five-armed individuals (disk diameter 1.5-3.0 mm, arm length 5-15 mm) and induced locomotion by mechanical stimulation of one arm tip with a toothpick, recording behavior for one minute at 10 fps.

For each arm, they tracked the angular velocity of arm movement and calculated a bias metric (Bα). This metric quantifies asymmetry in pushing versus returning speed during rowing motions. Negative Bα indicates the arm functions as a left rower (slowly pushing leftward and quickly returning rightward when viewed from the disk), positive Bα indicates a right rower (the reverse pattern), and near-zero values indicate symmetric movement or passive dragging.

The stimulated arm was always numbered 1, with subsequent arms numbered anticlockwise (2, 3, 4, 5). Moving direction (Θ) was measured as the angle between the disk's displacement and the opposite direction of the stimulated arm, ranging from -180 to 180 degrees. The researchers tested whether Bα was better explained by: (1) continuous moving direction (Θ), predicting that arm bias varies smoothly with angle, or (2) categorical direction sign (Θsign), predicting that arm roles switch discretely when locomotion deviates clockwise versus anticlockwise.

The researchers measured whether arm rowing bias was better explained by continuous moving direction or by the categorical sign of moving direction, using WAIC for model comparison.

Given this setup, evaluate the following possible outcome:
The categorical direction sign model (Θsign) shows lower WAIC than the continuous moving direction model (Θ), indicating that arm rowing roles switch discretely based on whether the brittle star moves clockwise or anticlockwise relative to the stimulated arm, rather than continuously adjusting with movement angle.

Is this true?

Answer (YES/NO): NO